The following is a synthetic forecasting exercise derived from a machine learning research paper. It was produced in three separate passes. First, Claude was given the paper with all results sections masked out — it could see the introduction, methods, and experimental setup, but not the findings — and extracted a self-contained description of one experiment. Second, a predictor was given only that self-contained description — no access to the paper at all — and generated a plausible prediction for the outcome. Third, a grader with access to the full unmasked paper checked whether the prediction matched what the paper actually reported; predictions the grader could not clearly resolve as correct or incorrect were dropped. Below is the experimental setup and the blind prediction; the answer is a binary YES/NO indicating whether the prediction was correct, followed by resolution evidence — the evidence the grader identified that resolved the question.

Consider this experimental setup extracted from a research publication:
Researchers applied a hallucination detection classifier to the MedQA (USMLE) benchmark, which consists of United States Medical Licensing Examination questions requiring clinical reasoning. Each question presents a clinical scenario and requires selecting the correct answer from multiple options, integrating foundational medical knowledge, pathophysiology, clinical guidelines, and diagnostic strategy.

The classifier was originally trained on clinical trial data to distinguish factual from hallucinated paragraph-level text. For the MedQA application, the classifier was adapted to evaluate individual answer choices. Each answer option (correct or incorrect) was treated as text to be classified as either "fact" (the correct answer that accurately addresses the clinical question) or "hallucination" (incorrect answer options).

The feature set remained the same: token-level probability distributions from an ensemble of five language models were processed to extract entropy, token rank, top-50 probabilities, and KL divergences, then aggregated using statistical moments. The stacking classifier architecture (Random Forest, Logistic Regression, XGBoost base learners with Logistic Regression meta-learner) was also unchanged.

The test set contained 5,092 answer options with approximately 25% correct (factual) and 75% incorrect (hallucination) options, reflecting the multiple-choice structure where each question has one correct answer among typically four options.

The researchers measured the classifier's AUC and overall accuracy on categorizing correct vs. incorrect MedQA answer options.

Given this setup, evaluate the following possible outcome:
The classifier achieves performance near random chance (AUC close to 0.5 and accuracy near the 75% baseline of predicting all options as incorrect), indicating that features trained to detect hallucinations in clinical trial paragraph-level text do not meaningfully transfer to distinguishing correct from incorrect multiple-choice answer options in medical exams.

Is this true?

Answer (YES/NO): NO